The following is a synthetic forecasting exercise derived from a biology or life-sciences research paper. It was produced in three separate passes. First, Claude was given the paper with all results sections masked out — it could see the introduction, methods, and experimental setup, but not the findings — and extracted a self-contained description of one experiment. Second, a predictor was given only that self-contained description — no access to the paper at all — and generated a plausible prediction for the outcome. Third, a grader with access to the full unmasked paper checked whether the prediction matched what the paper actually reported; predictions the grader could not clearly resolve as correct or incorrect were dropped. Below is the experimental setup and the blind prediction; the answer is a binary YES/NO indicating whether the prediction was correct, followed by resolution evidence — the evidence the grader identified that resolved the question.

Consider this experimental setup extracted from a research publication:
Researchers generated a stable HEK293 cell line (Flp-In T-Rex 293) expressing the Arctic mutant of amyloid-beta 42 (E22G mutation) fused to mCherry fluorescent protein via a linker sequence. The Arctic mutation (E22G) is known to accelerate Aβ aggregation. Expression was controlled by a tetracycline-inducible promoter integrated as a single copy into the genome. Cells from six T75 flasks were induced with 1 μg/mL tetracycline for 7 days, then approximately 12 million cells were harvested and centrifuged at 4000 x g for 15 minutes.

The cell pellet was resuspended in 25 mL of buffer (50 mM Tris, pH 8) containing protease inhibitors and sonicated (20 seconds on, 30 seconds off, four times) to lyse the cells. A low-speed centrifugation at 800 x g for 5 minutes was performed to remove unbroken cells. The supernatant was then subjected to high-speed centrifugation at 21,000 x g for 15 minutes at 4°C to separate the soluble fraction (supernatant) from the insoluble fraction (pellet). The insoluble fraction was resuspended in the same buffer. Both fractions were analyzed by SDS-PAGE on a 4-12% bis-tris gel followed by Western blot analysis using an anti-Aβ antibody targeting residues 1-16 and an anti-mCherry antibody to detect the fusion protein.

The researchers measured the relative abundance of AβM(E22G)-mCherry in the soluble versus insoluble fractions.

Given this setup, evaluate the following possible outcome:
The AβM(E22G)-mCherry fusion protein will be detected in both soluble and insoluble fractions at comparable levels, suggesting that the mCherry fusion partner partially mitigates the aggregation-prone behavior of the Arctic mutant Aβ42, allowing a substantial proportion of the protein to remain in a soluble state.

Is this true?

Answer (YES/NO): NO